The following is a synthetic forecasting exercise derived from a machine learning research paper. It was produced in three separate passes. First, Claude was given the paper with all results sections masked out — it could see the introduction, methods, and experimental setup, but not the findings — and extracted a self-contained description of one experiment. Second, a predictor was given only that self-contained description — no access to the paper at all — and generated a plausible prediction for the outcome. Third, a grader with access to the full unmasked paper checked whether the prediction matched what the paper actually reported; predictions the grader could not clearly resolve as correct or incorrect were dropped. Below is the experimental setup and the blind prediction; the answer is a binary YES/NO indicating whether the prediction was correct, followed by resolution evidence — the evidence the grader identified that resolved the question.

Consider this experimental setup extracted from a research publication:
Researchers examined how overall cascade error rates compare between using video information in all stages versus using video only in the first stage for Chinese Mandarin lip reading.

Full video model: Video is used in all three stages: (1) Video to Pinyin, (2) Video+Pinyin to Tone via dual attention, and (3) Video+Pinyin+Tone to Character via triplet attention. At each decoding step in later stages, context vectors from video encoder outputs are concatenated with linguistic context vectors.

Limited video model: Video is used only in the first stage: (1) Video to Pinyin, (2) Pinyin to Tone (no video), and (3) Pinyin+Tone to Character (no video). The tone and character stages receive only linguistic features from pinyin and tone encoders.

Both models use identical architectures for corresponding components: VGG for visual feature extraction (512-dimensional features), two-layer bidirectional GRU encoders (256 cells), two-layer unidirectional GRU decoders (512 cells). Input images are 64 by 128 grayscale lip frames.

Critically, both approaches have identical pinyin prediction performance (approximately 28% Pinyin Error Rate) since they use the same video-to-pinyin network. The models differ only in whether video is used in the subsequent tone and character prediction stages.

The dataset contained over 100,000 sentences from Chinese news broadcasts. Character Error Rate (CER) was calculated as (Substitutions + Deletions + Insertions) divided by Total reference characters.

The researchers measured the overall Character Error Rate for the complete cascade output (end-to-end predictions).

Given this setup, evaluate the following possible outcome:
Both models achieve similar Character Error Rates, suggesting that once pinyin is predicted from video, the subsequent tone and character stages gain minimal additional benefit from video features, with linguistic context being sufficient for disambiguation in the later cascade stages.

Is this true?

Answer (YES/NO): NO